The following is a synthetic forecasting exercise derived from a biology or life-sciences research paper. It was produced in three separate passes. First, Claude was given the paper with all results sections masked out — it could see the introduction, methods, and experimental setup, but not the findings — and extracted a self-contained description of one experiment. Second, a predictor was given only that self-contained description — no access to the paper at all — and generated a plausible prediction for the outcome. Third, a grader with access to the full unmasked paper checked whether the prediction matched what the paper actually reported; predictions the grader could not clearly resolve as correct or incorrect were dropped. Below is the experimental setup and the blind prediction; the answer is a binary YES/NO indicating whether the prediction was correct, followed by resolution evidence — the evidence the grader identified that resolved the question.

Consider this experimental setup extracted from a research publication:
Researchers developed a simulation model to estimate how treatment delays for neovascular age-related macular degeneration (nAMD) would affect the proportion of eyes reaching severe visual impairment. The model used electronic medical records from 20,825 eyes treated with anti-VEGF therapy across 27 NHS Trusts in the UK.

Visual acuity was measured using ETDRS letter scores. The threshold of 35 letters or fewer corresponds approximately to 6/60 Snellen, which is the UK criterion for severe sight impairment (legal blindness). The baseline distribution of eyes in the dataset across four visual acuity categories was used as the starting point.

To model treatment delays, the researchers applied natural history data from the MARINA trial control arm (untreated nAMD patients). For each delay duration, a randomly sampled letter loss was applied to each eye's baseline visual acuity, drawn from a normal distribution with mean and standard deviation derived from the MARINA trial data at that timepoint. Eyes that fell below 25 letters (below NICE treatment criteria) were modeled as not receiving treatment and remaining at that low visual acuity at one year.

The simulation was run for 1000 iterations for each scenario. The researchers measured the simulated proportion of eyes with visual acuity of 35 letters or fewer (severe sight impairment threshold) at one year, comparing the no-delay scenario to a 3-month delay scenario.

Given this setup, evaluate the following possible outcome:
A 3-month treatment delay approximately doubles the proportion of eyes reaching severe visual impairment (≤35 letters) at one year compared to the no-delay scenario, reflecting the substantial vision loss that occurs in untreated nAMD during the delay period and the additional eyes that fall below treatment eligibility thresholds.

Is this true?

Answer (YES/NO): NO